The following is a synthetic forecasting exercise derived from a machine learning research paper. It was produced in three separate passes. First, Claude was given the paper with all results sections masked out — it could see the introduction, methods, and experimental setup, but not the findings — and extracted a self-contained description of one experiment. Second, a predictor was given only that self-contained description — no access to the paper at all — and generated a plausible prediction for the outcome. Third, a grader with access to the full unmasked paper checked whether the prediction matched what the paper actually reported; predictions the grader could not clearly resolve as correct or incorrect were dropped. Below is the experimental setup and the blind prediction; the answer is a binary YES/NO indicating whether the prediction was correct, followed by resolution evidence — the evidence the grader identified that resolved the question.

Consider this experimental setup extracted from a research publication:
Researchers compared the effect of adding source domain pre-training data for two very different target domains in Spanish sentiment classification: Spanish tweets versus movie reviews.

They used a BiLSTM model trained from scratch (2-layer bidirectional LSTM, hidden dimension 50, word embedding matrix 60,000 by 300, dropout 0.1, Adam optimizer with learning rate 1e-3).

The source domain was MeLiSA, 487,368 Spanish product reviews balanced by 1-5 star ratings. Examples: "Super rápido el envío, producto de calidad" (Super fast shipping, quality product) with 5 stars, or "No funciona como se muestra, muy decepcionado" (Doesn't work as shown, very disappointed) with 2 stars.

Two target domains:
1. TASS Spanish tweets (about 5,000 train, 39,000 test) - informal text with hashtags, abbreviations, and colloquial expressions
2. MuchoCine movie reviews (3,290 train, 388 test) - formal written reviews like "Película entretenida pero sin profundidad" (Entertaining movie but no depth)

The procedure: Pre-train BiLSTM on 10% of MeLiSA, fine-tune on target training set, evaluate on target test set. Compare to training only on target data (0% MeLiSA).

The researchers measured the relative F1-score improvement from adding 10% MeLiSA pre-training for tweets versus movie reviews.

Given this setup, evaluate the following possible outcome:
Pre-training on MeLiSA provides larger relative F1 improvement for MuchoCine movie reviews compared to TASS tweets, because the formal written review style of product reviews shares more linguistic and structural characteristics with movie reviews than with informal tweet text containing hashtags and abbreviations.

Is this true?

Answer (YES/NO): NO